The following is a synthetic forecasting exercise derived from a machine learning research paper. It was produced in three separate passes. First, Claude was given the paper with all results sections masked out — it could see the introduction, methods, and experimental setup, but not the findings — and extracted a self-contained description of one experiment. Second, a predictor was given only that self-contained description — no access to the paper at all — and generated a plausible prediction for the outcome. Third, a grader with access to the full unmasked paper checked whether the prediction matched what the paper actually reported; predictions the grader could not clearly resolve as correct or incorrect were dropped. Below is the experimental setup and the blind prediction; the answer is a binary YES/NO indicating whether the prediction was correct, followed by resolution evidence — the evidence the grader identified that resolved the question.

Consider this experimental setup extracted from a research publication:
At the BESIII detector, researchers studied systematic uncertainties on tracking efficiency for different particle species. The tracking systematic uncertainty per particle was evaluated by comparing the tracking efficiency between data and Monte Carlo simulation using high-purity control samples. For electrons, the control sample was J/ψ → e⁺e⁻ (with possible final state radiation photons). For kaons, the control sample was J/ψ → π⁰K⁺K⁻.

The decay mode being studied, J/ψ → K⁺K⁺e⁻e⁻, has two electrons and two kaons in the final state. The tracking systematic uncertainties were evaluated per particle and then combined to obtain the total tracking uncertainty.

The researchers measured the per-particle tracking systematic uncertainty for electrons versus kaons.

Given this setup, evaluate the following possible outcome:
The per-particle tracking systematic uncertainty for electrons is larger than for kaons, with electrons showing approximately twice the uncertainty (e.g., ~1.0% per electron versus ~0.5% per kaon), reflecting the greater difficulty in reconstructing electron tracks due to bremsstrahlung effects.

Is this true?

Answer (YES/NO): YES